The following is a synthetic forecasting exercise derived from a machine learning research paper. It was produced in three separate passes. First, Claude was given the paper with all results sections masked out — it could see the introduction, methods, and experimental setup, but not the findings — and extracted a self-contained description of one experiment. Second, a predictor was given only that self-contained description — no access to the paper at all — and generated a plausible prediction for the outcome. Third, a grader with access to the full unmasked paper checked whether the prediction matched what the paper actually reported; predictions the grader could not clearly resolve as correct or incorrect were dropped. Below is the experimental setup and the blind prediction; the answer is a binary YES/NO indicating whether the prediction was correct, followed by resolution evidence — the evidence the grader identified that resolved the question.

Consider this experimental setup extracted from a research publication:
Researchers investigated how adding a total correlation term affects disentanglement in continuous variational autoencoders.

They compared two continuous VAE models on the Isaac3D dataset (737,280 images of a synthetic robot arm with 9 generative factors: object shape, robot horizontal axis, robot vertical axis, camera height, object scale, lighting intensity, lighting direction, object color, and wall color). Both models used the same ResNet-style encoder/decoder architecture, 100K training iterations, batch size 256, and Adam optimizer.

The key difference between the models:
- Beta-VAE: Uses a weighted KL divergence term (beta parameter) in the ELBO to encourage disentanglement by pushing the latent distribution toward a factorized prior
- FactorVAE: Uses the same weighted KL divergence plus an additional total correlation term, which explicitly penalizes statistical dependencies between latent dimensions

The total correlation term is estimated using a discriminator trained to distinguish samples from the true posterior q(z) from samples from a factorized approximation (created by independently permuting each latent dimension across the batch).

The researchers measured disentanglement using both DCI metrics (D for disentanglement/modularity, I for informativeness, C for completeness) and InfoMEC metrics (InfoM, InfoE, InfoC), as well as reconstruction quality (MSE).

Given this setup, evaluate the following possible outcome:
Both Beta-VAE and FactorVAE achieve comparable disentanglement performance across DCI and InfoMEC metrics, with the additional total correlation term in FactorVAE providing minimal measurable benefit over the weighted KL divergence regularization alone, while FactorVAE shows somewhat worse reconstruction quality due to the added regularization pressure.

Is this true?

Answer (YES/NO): NO